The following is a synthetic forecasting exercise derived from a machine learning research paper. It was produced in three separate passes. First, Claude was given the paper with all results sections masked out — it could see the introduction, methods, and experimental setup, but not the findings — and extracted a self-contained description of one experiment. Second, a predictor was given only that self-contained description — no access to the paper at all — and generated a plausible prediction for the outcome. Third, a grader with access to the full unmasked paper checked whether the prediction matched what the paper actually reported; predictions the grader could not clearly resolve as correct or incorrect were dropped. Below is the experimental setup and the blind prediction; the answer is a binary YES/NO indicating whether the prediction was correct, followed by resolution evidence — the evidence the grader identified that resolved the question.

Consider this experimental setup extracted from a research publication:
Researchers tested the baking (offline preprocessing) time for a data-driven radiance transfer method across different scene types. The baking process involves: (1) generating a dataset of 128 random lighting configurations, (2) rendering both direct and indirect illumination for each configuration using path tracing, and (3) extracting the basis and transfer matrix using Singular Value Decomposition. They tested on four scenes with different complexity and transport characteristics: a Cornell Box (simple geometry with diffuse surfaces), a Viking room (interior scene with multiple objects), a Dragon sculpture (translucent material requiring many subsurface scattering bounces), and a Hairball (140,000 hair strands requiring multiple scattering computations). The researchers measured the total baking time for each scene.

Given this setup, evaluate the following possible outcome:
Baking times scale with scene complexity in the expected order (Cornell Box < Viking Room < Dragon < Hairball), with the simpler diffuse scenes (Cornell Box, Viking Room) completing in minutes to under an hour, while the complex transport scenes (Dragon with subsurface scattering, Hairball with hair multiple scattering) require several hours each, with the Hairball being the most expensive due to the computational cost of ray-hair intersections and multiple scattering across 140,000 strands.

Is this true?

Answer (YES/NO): NO